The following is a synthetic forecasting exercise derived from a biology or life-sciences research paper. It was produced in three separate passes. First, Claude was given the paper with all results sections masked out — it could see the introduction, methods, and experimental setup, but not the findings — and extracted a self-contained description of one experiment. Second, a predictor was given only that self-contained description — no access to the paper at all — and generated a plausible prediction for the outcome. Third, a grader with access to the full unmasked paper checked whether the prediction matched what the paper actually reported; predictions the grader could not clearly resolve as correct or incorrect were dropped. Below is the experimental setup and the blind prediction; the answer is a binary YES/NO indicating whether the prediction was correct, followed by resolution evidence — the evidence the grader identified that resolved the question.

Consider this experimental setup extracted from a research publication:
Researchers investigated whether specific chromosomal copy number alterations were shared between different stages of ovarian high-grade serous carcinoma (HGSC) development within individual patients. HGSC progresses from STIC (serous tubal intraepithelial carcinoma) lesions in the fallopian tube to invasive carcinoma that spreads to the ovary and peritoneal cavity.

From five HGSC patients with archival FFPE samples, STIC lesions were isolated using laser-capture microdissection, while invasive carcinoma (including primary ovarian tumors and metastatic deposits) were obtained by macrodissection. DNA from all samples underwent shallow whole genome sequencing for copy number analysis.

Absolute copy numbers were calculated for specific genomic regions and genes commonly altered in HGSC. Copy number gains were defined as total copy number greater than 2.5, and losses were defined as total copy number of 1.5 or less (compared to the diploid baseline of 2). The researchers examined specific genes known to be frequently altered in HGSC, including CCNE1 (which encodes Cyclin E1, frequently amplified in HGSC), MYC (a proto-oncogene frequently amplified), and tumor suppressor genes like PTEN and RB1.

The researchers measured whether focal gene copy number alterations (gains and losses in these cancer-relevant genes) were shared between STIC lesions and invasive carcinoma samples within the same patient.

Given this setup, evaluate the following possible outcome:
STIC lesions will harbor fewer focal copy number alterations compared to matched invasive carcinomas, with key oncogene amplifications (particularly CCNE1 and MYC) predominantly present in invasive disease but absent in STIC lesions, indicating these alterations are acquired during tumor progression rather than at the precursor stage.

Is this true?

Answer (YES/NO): NO